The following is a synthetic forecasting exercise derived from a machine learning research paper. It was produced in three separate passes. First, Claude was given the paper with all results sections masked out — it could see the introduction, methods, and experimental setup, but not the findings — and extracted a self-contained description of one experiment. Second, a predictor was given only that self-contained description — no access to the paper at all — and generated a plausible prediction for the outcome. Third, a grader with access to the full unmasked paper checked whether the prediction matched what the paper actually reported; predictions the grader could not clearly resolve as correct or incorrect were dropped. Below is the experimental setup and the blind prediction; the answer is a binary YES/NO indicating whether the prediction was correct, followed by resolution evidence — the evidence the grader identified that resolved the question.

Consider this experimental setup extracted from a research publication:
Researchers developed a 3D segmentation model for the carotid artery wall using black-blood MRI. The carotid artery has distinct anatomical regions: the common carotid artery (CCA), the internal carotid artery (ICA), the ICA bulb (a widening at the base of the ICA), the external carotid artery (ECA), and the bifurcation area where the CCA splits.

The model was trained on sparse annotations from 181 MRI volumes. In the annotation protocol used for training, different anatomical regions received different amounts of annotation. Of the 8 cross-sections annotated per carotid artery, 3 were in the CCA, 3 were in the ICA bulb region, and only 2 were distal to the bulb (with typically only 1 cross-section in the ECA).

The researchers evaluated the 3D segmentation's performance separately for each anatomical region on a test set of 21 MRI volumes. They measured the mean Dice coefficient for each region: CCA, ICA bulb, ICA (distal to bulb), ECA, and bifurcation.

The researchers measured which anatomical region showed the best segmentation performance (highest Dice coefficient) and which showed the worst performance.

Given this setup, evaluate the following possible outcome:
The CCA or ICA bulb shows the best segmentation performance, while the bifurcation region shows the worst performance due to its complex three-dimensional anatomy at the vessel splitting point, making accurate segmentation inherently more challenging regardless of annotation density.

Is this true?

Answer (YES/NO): NO